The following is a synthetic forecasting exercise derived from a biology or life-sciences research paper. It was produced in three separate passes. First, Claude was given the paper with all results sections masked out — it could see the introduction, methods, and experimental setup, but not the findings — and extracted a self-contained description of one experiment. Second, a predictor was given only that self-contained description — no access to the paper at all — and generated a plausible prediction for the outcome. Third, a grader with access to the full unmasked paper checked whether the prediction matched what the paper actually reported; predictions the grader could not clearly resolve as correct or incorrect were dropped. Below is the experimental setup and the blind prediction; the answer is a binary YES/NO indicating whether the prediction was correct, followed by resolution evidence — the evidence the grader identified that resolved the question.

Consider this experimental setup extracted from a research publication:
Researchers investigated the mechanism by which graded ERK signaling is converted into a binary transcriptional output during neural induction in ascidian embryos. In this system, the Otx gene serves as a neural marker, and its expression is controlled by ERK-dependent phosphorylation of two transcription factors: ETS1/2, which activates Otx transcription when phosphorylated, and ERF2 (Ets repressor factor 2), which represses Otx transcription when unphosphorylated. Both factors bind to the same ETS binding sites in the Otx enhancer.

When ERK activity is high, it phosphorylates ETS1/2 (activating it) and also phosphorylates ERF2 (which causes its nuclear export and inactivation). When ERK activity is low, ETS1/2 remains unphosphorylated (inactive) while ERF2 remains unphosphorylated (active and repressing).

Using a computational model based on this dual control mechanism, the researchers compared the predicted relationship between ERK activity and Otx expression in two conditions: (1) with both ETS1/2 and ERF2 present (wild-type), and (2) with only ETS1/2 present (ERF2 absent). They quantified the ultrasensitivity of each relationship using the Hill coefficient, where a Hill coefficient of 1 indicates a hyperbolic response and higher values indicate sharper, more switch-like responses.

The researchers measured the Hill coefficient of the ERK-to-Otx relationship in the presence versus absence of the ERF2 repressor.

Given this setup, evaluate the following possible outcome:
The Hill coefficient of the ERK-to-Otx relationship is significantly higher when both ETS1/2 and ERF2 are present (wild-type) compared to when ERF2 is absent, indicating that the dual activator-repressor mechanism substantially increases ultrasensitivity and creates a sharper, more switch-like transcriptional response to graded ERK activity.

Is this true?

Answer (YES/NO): YES